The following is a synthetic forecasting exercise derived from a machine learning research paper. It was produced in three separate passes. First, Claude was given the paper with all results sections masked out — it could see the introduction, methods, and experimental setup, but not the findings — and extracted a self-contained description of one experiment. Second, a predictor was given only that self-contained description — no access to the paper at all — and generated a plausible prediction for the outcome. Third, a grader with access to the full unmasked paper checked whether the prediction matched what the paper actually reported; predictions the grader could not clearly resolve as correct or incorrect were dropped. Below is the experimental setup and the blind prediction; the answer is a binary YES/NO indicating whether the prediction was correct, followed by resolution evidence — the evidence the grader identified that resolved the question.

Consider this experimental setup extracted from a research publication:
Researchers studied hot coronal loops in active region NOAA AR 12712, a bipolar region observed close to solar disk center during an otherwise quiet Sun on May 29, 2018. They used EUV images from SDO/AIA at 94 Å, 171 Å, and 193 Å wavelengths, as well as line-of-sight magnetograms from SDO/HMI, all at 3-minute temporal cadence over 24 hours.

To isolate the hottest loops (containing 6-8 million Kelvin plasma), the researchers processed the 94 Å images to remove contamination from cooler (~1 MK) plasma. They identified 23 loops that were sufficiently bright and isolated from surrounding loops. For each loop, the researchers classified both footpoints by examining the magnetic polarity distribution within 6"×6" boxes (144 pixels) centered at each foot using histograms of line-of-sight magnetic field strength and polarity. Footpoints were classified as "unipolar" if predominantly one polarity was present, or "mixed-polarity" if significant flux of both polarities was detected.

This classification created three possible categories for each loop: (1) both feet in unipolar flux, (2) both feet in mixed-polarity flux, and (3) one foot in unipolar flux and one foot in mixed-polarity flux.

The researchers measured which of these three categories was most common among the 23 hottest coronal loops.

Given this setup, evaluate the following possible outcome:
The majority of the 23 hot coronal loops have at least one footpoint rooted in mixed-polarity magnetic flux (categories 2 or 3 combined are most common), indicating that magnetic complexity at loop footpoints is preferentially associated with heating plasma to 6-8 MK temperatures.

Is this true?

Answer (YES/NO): NO